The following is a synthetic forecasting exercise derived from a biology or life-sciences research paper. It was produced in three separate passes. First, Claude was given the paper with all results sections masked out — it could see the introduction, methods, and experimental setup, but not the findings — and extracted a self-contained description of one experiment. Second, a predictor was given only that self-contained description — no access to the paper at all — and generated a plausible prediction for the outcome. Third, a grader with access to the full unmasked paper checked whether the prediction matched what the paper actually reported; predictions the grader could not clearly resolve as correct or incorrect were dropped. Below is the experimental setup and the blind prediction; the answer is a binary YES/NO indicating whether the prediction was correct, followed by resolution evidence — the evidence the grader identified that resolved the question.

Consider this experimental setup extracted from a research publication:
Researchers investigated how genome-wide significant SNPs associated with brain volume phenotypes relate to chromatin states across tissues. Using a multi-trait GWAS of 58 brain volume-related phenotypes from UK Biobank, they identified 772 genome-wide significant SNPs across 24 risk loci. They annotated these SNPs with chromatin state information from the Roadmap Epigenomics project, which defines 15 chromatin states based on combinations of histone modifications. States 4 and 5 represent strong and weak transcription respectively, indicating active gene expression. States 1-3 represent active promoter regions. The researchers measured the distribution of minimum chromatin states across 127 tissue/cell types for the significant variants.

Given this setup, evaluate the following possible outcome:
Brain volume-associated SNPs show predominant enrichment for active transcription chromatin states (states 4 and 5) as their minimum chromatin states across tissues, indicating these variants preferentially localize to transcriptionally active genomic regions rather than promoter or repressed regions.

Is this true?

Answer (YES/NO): YES